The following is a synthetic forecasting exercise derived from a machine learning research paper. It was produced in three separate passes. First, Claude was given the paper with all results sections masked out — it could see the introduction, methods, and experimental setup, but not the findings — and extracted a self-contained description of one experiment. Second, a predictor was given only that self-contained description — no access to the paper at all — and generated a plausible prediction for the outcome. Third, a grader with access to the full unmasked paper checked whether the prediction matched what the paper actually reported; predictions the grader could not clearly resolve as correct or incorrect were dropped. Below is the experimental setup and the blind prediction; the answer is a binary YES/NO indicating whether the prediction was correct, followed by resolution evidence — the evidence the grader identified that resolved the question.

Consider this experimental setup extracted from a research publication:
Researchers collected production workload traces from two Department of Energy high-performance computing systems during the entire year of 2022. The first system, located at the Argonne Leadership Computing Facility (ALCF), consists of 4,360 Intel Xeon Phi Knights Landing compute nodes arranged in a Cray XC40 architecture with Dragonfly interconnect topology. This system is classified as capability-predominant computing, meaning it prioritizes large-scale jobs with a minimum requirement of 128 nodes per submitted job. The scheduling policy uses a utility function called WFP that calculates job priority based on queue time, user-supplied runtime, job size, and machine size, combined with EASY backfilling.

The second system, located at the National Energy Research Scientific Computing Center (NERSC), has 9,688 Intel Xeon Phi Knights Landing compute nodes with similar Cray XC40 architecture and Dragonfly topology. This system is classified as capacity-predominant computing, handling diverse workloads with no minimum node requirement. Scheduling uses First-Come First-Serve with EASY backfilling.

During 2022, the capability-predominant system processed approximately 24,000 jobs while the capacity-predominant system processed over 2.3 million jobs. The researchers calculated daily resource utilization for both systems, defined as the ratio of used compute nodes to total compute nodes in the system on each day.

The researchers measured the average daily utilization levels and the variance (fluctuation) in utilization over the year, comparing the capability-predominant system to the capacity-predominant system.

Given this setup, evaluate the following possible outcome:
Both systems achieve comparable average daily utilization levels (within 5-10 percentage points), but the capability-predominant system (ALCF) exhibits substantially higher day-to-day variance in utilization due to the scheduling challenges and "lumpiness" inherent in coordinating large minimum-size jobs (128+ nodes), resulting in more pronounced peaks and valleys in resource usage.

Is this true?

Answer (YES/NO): NO